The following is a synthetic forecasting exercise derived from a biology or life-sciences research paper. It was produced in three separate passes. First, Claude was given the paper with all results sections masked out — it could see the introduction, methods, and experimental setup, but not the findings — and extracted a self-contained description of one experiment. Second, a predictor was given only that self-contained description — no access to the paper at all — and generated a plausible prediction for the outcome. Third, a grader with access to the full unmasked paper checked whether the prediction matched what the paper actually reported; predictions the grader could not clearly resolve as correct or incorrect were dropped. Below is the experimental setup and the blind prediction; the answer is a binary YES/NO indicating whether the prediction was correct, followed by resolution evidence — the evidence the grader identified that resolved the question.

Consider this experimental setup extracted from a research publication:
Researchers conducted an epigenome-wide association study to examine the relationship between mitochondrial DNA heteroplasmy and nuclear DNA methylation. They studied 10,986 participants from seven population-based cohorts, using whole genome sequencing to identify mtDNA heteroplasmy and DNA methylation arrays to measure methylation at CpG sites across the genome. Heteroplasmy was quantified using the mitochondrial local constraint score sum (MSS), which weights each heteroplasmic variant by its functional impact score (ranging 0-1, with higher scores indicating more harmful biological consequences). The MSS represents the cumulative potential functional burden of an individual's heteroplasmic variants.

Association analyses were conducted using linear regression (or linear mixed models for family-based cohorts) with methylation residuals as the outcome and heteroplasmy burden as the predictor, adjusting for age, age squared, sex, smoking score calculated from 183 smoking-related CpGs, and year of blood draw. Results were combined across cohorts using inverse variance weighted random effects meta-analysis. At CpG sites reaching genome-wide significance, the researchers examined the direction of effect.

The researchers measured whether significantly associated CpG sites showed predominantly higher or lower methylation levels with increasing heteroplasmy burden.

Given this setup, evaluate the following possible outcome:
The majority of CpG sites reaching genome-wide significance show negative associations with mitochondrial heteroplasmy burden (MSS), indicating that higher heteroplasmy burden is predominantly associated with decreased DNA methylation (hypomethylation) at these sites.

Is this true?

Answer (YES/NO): YES